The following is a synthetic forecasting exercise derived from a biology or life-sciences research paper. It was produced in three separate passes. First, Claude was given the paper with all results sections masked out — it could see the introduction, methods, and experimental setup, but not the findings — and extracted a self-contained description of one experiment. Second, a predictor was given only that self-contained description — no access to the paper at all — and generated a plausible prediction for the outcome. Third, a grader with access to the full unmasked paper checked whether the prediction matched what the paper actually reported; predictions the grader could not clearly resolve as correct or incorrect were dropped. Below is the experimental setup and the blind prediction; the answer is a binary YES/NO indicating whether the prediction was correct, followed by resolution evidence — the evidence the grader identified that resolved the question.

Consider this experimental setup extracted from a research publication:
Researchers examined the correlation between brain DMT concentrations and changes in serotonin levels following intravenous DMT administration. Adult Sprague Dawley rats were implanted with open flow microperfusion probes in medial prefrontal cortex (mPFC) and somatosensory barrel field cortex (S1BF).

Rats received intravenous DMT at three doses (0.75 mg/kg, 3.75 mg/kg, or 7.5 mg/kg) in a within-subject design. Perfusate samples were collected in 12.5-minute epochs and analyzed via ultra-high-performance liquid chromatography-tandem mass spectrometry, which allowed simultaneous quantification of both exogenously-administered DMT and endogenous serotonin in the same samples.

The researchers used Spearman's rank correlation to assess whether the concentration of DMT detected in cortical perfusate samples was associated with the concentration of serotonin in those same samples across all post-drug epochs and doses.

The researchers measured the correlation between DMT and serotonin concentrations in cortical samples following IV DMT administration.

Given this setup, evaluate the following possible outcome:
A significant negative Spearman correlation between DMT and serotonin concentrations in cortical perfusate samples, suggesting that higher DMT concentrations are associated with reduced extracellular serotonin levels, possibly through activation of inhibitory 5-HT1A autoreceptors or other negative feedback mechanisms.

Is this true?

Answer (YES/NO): NO